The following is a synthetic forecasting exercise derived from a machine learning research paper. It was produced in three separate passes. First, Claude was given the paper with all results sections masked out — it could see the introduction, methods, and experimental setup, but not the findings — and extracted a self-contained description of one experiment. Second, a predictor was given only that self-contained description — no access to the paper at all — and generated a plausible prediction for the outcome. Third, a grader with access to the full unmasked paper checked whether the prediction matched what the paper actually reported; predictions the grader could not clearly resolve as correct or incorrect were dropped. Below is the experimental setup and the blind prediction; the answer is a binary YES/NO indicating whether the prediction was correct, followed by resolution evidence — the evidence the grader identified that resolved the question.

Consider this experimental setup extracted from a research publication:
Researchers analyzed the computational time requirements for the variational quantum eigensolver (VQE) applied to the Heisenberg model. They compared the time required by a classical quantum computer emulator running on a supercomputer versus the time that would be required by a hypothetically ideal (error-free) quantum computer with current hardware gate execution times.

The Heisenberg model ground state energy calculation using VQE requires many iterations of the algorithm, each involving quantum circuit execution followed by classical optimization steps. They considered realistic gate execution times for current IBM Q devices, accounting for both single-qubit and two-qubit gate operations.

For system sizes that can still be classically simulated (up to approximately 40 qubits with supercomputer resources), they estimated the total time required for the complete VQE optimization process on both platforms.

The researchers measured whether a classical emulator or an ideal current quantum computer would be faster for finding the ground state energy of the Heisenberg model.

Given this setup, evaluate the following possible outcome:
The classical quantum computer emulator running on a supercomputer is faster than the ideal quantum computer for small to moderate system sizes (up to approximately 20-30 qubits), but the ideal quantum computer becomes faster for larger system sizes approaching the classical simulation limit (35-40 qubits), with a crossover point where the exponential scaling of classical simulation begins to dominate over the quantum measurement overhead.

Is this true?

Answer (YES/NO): NO